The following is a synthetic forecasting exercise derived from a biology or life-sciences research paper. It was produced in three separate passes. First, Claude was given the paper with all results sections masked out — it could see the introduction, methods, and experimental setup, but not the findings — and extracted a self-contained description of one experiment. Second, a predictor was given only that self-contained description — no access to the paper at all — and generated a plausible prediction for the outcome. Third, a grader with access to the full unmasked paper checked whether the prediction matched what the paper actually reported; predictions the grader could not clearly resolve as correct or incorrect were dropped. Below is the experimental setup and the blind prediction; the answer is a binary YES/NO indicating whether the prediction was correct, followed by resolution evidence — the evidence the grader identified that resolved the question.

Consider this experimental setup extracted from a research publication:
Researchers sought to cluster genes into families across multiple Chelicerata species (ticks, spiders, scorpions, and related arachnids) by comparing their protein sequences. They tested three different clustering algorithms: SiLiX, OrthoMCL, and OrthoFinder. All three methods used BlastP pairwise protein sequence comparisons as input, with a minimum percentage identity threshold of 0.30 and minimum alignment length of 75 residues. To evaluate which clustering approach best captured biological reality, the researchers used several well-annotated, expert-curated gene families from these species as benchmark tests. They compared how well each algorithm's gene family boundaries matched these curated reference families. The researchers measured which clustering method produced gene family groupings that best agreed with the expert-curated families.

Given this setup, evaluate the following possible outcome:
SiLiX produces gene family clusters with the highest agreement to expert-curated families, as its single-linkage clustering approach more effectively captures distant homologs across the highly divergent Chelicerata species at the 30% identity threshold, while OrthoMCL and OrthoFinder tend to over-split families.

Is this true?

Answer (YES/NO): YES